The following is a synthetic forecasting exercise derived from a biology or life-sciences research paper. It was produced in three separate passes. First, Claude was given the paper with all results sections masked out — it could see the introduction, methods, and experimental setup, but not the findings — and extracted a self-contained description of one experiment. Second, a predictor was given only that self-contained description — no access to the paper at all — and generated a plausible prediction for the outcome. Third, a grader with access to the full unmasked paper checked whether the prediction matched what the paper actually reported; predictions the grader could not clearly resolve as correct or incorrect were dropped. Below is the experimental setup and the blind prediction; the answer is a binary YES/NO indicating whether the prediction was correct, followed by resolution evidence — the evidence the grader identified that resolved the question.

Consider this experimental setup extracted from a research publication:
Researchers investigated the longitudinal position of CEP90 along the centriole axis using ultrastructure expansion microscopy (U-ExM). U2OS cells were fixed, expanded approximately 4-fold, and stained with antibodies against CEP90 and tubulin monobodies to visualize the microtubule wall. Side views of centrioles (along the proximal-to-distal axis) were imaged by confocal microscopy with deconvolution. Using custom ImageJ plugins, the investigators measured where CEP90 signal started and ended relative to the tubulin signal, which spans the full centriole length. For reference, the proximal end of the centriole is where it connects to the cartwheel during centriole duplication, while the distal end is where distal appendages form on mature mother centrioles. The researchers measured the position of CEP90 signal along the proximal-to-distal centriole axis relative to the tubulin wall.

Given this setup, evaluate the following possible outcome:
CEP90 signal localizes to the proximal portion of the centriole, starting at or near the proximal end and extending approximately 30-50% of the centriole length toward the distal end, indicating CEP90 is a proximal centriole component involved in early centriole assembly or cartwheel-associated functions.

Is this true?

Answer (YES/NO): NO